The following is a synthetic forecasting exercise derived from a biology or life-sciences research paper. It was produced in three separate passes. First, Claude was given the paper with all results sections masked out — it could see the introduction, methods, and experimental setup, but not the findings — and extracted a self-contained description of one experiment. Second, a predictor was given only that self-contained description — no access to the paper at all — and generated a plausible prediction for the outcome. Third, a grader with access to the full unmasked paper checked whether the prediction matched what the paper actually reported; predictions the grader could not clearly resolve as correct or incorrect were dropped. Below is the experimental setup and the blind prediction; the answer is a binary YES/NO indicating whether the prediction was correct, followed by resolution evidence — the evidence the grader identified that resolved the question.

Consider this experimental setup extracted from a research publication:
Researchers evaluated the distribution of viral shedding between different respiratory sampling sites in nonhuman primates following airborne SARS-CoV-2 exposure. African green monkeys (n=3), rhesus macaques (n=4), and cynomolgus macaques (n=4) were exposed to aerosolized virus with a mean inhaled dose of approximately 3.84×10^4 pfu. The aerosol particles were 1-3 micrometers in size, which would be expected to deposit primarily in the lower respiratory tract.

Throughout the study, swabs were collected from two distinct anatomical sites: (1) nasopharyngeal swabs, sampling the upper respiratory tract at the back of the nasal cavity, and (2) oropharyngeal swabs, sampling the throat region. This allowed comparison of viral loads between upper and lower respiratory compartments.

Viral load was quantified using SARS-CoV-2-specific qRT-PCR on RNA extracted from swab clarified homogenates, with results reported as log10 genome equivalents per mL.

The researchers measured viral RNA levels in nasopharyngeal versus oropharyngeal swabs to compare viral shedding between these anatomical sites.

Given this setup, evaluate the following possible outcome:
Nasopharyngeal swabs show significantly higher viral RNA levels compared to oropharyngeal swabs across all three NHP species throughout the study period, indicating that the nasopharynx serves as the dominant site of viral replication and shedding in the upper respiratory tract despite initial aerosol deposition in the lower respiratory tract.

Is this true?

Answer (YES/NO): NO